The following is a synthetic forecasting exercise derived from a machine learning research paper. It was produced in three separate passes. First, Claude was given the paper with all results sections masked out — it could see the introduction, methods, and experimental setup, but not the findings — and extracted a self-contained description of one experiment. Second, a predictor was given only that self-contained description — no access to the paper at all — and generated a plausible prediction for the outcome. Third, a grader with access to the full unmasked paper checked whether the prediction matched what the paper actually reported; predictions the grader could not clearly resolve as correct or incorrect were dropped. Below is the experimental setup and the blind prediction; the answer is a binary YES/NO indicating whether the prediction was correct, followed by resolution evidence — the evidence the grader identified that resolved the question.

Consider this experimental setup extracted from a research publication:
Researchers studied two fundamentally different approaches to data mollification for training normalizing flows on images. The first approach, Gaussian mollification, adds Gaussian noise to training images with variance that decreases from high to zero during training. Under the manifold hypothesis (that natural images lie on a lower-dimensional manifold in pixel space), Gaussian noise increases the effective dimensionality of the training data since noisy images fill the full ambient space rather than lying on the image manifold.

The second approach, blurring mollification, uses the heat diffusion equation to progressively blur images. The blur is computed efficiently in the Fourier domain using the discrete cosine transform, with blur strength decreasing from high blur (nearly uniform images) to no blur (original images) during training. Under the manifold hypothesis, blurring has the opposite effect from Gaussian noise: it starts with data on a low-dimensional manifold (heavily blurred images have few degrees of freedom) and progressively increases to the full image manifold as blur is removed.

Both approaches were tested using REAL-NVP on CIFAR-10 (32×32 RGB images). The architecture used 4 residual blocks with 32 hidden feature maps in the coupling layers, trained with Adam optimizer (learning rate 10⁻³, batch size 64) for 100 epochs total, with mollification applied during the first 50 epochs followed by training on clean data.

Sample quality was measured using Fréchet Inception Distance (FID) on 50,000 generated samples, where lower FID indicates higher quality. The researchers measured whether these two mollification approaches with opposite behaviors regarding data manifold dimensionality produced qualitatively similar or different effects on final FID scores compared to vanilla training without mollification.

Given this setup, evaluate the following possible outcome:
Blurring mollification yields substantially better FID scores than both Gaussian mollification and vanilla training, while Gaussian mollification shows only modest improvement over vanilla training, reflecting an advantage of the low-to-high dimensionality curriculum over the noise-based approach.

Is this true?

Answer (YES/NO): NO